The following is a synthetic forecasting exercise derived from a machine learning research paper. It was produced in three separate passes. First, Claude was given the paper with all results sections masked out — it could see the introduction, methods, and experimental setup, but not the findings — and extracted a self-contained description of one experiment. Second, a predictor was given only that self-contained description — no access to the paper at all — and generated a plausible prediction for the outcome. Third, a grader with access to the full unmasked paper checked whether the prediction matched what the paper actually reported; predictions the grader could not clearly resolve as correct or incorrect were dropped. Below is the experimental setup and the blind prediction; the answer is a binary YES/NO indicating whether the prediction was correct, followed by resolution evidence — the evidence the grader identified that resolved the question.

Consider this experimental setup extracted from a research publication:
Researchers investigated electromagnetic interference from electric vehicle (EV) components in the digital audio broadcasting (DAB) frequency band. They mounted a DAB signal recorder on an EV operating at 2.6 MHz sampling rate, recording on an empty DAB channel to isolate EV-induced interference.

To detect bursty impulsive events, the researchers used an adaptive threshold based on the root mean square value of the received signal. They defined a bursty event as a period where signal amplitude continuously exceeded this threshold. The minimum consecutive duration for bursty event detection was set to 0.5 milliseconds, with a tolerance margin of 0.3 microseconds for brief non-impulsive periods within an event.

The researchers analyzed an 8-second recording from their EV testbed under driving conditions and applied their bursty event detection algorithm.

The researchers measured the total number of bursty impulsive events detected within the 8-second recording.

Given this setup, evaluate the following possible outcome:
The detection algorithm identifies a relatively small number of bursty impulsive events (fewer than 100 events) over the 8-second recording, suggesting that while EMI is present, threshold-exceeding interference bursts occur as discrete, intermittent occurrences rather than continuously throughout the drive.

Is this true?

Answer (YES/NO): NO